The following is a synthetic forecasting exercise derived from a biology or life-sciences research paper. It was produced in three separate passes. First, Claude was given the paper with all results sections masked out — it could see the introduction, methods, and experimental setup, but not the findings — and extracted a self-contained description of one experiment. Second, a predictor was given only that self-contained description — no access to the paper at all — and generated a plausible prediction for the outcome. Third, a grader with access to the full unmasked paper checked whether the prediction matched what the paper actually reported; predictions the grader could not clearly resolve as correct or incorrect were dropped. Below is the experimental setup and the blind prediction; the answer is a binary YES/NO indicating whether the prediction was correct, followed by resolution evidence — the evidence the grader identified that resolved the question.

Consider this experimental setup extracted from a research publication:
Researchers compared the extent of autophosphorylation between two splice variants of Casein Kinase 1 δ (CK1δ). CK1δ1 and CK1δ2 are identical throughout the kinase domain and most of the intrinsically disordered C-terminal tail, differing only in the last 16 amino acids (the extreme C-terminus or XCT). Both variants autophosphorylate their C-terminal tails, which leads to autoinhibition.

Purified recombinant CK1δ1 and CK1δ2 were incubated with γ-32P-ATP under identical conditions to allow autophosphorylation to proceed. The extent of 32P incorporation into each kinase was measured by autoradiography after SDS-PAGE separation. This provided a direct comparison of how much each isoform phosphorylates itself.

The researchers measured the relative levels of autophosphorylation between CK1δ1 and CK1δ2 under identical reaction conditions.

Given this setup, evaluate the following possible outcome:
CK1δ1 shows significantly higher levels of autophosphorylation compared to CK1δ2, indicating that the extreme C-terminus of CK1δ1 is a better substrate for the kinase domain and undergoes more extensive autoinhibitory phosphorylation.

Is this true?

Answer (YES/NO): NO